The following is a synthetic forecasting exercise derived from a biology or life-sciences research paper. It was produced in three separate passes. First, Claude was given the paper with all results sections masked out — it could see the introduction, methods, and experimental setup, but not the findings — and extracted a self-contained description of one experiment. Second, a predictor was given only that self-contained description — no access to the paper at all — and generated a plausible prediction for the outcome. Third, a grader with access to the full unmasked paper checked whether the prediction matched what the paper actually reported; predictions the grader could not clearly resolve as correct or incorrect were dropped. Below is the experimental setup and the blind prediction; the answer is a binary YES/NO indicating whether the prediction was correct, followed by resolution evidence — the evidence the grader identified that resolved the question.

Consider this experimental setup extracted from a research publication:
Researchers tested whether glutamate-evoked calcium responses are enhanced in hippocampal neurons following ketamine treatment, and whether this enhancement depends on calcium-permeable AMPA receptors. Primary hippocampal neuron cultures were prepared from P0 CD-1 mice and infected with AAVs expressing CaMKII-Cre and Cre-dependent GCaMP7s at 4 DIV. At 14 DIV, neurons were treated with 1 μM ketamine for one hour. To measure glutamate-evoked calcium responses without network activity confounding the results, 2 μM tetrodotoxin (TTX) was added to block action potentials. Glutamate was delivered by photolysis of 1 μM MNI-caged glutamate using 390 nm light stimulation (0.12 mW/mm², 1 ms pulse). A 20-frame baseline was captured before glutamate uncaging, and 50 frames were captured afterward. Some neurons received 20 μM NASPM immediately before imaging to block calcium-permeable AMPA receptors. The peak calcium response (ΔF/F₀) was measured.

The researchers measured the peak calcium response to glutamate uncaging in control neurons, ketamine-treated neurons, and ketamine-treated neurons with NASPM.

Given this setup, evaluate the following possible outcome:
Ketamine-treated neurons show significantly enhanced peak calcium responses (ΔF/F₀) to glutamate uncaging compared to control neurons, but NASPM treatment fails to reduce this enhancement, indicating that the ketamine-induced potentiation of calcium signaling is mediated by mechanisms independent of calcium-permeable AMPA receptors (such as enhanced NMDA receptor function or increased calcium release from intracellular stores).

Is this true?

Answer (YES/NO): NO